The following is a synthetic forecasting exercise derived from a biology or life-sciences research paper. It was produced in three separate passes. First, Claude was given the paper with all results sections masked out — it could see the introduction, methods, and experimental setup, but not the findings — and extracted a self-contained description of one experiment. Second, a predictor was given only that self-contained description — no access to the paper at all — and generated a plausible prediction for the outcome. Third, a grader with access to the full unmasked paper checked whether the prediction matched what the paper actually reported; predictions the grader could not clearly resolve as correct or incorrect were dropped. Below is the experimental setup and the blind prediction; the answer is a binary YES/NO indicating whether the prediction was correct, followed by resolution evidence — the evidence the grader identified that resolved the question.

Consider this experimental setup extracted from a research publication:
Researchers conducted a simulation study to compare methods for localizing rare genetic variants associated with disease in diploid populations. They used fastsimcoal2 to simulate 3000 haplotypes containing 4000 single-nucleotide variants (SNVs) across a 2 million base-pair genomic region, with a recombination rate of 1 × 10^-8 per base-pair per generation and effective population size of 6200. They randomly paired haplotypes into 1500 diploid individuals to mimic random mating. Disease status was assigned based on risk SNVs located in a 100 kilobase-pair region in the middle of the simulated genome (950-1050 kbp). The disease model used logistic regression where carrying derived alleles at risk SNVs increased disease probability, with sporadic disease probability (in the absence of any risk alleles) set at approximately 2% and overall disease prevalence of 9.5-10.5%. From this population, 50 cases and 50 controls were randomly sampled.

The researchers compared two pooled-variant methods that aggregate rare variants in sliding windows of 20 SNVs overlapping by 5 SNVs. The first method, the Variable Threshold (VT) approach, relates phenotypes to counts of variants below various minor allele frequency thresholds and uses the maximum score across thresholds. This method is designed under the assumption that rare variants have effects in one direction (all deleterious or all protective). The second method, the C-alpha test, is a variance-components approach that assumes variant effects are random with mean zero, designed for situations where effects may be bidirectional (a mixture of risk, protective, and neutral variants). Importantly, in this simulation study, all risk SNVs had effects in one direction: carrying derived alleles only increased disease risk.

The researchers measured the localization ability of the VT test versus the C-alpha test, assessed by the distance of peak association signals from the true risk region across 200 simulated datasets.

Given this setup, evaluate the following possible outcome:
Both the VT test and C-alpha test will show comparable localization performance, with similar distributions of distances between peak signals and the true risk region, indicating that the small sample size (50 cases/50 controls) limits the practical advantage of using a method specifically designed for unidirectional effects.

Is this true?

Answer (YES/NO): NO